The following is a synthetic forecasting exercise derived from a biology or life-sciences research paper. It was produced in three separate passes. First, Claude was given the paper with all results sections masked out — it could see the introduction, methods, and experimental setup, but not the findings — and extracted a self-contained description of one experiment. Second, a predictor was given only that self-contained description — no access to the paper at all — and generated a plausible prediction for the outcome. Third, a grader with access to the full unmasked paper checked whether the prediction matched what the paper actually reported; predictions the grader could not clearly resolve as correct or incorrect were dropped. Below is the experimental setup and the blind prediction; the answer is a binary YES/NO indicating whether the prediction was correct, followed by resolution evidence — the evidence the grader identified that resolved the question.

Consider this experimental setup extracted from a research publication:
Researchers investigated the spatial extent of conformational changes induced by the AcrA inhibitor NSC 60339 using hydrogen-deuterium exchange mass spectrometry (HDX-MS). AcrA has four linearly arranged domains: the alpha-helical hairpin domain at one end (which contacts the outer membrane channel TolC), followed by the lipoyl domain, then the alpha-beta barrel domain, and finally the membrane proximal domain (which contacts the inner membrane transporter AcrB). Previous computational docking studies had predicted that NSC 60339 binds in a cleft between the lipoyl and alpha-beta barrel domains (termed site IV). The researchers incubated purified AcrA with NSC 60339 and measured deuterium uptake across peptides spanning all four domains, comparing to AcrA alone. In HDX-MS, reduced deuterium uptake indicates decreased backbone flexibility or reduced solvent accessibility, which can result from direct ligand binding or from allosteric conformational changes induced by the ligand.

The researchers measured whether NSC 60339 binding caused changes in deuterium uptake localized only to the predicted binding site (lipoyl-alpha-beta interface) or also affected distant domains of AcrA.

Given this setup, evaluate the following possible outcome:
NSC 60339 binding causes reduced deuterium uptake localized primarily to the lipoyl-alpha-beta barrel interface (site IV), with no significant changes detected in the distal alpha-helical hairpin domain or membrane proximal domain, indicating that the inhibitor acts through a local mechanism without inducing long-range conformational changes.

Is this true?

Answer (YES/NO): NO